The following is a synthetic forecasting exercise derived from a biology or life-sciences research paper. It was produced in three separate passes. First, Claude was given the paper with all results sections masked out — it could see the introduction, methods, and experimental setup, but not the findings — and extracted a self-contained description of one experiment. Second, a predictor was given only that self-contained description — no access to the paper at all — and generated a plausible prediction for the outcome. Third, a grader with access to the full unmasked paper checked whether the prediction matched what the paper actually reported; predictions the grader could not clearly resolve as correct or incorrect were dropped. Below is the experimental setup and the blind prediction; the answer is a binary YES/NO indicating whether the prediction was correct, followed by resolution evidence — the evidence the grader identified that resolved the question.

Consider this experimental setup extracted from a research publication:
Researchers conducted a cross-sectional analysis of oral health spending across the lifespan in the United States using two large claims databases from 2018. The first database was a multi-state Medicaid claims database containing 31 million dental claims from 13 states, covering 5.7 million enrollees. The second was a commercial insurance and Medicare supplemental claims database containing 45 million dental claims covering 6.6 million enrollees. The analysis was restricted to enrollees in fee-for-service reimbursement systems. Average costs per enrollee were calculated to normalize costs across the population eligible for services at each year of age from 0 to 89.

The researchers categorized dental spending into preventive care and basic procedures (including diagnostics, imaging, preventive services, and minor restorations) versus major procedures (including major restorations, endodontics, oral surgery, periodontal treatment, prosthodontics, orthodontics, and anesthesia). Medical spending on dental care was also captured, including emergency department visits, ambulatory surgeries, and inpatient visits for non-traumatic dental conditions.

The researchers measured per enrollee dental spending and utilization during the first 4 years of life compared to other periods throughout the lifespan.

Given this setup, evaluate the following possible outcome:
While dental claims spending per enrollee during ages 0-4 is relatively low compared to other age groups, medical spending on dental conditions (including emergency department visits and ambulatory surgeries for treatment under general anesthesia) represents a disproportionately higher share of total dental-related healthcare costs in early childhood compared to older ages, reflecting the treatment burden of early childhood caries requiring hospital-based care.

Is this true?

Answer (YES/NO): NO